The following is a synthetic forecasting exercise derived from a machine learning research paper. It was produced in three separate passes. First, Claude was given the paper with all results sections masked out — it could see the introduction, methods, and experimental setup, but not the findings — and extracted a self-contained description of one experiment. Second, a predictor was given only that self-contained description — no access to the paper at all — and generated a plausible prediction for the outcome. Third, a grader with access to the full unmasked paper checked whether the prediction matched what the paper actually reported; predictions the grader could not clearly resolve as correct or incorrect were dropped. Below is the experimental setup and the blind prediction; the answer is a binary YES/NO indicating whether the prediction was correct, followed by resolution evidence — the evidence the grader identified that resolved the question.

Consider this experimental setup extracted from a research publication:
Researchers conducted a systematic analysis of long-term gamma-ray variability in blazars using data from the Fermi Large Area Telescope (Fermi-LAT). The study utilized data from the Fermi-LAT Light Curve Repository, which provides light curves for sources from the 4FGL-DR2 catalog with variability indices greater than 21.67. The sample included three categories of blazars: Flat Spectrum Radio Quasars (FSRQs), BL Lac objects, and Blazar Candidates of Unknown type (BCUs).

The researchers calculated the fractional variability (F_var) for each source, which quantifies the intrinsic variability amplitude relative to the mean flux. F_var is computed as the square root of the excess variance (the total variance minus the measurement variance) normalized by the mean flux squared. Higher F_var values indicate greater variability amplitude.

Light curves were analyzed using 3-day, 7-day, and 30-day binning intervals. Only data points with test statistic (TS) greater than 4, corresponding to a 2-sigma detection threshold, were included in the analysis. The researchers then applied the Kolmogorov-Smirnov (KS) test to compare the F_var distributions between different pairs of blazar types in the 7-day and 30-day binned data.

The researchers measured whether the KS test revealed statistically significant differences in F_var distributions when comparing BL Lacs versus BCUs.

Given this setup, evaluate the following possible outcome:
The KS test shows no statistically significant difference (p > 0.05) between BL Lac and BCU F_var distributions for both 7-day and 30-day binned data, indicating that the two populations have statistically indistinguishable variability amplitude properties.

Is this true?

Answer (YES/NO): YES